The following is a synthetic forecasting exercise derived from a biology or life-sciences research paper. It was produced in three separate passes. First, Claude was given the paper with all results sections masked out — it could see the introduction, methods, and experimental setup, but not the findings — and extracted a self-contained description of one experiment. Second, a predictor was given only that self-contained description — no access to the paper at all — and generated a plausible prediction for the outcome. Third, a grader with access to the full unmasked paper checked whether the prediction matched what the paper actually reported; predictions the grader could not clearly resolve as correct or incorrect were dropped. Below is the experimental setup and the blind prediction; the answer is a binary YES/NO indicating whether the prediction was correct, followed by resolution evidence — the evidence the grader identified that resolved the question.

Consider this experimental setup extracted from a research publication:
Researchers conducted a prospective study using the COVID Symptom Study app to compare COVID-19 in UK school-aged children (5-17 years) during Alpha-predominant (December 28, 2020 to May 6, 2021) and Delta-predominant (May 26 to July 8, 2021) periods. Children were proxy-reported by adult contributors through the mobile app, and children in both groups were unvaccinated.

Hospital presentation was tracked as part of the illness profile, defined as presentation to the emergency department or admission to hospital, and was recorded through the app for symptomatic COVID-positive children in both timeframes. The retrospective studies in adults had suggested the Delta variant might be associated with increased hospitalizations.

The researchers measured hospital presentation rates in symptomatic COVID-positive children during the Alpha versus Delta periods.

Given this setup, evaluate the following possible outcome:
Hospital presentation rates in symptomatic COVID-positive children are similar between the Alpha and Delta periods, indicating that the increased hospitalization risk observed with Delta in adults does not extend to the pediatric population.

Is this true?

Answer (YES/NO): YES